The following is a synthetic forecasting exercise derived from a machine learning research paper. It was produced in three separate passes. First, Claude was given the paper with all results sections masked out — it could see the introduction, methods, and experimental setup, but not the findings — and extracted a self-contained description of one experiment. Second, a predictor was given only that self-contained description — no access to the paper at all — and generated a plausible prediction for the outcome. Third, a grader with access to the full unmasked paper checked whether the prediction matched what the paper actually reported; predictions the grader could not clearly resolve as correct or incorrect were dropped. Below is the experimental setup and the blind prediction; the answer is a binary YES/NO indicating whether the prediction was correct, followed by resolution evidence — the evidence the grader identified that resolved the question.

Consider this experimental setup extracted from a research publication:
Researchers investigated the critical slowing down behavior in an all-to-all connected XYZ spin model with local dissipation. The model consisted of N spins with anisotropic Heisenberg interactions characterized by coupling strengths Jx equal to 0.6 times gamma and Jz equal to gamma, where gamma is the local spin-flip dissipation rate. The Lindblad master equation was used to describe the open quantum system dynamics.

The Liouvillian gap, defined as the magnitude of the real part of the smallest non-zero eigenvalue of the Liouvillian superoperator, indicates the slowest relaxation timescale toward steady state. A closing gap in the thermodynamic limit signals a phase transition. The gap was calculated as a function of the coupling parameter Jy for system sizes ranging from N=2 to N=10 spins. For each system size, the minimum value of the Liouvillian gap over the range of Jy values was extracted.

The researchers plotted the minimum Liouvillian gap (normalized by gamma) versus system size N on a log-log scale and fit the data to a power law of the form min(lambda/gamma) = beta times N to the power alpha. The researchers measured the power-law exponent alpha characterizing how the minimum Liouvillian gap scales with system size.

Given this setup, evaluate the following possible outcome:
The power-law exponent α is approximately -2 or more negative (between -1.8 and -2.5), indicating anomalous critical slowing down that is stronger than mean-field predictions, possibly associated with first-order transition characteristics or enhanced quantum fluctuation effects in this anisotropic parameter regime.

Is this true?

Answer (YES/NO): NO